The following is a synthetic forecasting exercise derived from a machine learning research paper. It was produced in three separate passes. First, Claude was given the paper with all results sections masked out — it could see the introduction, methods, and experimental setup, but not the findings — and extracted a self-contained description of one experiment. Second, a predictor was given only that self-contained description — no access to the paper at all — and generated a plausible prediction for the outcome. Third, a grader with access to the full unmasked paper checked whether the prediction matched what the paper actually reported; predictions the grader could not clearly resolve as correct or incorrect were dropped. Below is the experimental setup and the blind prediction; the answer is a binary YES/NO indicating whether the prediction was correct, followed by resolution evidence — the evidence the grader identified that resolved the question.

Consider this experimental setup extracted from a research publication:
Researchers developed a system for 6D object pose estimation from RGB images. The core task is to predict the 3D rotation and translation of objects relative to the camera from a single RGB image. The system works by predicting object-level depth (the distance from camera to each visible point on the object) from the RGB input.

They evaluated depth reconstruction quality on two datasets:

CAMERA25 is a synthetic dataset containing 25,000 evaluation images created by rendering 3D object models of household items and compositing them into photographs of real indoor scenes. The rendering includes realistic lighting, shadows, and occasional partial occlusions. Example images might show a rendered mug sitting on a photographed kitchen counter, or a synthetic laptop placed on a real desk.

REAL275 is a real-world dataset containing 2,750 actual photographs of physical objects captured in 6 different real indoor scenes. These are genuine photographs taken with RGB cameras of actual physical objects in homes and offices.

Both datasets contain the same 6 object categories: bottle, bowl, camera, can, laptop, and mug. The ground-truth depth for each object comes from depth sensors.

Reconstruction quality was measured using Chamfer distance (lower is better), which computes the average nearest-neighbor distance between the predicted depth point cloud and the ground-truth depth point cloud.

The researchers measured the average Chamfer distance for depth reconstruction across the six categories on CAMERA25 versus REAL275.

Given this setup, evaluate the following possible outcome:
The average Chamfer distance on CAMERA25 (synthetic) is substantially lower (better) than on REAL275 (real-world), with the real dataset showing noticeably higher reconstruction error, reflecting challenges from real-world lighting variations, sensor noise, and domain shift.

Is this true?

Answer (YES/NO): NO